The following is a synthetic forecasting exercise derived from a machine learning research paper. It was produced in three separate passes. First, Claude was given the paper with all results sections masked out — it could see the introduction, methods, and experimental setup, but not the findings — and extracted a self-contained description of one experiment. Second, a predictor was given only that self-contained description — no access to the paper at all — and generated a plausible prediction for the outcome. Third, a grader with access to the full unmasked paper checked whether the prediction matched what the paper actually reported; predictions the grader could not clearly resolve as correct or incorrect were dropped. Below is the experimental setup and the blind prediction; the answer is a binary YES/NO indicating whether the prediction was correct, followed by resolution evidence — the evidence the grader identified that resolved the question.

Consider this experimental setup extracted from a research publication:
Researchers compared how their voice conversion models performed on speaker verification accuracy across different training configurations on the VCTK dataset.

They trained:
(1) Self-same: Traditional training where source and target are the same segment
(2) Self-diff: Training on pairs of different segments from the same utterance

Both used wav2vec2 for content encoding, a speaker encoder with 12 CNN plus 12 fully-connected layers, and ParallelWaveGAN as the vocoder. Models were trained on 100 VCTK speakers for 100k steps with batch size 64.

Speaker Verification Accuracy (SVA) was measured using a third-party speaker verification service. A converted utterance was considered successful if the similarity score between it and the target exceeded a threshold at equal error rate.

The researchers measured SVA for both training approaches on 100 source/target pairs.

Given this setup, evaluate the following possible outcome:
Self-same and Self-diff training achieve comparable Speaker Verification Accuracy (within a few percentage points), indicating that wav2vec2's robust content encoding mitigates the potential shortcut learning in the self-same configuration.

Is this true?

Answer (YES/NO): NO